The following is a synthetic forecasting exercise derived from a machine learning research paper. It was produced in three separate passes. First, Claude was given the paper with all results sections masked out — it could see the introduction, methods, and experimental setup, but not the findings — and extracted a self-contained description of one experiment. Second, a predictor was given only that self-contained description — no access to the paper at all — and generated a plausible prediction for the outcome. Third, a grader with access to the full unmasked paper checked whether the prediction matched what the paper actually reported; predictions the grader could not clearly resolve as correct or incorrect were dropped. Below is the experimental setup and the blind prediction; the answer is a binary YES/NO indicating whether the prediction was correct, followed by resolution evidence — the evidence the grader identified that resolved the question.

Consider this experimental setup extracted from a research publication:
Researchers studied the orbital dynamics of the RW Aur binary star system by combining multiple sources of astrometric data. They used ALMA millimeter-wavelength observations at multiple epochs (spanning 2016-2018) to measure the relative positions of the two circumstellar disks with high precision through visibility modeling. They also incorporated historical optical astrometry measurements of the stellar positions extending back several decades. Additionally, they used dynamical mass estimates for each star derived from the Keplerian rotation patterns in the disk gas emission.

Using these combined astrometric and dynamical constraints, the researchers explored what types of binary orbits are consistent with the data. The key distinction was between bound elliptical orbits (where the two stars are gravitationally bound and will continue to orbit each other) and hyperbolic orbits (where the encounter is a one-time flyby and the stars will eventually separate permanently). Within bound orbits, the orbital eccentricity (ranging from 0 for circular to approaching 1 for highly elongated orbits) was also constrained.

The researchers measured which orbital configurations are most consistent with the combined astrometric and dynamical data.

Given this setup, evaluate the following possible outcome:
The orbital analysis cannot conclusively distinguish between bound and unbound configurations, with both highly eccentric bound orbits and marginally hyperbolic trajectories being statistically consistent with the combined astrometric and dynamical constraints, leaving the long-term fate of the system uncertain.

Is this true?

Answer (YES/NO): YES